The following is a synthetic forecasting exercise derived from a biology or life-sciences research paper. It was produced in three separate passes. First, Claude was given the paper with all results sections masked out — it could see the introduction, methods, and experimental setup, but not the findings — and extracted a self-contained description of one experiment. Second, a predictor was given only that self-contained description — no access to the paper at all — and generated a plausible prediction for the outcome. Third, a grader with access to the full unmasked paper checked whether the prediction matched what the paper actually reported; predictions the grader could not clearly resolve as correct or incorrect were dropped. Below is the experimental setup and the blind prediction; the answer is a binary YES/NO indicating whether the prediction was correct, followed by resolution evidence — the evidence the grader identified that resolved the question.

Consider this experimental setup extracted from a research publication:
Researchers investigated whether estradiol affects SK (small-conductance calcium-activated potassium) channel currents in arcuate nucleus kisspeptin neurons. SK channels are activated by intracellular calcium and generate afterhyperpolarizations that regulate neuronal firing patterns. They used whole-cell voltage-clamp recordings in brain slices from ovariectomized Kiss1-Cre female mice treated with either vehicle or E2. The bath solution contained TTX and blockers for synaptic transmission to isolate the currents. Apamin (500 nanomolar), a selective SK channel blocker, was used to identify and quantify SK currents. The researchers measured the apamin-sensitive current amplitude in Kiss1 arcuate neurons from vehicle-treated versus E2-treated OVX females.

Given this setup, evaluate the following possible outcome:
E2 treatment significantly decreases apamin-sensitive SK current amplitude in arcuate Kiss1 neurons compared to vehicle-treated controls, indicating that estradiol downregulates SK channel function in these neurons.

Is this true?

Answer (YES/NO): NO